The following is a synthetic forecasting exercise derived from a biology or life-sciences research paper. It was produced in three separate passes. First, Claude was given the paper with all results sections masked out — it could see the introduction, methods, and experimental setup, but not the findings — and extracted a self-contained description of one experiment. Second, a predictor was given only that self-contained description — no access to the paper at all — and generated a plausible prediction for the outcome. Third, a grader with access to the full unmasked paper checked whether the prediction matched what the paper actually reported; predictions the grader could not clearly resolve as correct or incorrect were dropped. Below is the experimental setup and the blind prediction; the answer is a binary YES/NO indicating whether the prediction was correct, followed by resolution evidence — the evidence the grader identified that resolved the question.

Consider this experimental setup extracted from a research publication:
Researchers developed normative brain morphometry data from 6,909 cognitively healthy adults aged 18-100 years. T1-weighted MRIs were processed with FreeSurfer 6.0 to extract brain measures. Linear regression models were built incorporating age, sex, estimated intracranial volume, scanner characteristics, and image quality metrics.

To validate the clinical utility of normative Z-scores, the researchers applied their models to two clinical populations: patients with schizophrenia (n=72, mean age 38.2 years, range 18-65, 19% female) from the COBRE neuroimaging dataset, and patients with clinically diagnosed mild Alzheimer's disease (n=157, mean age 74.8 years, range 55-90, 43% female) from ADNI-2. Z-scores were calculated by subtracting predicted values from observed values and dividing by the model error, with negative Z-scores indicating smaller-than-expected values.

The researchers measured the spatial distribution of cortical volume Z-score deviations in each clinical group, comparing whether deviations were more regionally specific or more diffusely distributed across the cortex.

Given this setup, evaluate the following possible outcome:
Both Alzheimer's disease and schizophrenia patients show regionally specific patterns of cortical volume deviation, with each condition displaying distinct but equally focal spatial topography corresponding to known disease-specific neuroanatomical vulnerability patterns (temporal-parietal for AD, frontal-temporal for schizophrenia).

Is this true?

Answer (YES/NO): NO